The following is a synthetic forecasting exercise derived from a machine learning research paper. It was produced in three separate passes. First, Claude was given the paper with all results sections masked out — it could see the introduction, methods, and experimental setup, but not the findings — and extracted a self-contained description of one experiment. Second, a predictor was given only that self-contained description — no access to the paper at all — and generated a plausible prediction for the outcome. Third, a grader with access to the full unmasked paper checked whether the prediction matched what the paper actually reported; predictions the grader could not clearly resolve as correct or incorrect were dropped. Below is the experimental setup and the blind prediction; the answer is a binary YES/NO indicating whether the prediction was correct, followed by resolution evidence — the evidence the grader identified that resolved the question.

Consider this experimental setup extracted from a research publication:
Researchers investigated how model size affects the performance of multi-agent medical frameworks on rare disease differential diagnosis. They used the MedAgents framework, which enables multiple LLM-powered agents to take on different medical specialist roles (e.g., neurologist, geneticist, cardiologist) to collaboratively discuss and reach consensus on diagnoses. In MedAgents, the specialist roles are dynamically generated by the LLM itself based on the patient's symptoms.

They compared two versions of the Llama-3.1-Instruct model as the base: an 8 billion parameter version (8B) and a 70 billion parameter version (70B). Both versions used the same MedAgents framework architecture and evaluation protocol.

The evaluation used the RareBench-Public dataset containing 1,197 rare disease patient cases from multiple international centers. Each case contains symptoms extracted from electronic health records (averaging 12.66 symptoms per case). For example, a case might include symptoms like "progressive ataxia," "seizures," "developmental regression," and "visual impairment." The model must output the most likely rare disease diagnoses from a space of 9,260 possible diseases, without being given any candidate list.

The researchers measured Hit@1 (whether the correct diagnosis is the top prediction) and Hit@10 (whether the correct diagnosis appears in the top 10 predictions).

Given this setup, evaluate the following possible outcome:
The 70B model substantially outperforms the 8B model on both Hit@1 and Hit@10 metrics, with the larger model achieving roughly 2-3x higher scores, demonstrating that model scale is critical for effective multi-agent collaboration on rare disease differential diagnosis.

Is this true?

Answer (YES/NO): NO